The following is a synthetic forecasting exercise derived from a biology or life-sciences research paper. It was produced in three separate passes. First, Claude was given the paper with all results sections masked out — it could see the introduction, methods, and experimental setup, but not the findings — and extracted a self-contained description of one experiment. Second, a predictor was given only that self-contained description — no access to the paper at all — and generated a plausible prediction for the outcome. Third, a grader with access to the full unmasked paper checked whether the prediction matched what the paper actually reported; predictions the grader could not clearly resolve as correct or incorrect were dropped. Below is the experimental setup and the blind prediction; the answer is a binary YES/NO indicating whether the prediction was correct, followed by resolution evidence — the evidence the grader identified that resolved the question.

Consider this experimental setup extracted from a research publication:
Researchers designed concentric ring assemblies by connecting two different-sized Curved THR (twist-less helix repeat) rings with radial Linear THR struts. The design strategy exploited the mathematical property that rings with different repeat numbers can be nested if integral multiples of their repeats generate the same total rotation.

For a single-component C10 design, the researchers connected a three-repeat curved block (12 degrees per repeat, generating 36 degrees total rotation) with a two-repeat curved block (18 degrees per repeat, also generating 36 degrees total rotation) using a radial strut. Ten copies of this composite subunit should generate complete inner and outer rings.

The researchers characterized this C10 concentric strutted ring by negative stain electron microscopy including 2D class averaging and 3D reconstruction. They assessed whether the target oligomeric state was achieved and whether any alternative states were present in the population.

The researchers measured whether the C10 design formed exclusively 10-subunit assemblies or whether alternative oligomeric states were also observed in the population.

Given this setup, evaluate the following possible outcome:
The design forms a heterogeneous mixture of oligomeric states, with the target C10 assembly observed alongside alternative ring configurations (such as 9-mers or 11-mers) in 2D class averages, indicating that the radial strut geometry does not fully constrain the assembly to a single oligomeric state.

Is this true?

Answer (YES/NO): NO